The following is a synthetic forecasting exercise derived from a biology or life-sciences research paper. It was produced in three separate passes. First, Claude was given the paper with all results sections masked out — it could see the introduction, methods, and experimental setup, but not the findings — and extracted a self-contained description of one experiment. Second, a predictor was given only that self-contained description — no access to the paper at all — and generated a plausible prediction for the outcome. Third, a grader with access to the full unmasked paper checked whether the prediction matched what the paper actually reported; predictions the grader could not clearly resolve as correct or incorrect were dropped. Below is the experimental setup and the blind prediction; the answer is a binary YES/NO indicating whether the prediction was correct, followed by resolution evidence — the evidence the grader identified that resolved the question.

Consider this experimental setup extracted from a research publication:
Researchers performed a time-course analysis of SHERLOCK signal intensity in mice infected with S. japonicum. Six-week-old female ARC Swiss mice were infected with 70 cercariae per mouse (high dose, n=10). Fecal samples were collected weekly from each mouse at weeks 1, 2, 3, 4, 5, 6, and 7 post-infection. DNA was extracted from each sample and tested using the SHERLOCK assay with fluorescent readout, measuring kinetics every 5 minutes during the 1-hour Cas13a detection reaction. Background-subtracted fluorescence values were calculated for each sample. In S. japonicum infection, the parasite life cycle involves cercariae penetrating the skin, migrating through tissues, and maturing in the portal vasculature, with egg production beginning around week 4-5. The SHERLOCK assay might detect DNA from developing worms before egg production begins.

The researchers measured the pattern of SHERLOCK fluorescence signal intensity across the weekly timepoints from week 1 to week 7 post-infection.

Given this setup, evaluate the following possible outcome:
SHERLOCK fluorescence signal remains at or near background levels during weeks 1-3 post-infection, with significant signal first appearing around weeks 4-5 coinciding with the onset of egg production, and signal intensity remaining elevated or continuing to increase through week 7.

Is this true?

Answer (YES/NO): YES